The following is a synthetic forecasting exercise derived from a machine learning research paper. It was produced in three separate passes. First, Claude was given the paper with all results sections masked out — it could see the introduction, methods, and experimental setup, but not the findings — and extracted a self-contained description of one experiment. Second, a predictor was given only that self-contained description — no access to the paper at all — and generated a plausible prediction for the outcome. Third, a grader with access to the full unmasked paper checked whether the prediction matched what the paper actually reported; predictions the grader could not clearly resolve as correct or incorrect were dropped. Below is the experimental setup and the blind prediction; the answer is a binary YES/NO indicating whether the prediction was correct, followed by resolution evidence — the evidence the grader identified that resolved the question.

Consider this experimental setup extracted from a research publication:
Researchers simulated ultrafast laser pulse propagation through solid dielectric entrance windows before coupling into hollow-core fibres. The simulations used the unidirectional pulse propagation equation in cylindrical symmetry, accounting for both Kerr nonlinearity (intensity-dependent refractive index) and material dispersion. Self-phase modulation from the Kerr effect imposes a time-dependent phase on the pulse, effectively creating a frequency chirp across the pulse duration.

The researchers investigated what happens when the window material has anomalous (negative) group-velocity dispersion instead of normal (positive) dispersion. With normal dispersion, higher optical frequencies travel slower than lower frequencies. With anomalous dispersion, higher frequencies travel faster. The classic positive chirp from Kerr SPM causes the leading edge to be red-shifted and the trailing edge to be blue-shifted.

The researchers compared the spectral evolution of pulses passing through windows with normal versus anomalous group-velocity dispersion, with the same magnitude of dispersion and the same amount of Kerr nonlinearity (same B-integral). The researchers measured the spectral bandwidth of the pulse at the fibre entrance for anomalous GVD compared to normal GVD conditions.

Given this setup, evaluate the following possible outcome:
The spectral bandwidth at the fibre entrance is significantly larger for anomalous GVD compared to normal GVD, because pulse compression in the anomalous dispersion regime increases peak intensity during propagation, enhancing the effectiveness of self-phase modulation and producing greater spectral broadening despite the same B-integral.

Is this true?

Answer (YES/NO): YES